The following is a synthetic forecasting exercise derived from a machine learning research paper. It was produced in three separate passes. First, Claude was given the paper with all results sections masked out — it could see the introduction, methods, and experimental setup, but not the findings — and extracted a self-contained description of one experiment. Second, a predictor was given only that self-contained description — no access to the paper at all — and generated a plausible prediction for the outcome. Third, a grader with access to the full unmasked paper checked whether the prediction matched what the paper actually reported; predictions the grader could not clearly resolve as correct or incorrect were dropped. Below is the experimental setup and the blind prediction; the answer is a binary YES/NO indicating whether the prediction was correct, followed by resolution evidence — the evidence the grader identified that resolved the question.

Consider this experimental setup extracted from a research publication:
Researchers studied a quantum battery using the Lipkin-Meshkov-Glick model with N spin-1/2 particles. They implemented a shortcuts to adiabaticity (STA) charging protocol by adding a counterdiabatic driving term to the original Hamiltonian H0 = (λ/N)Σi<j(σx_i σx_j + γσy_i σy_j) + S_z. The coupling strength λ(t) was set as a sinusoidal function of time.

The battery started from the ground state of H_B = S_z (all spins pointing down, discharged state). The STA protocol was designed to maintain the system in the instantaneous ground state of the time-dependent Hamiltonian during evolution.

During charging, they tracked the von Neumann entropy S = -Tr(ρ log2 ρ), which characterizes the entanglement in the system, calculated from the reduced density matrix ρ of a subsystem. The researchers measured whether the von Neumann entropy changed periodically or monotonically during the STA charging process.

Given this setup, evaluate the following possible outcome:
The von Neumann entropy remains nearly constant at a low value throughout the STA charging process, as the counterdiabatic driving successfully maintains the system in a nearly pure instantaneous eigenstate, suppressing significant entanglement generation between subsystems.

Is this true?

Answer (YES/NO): NO